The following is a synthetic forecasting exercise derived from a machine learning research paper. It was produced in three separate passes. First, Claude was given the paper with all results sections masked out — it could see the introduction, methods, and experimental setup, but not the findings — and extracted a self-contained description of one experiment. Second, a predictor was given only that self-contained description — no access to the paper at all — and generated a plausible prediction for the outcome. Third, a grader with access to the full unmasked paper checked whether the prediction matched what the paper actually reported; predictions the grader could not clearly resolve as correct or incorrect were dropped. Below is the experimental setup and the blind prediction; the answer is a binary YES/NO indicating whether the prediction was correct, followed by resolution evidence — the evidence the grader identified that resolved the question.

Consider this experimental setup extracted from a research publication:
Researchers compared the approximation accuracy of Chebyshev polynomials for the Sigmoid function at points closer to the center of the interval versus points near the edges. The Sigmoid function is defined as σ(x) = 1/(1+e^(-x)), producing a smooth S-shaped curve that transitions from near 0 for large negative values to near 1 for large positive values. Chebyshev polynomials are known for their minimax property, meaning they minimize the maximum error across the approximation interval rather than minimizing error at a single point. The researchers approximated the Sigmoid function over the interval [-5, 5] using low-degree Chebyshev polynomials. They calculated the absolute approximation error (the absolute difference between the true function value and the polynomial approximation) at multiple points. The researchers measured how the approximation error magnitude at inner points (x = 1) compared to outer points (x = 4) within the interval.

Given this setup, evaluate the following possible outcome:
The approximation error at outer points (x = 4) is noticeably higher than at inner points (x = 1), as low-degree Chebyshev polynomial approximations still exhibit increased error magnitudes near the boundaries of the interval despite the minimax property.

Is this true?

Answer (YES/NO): YES